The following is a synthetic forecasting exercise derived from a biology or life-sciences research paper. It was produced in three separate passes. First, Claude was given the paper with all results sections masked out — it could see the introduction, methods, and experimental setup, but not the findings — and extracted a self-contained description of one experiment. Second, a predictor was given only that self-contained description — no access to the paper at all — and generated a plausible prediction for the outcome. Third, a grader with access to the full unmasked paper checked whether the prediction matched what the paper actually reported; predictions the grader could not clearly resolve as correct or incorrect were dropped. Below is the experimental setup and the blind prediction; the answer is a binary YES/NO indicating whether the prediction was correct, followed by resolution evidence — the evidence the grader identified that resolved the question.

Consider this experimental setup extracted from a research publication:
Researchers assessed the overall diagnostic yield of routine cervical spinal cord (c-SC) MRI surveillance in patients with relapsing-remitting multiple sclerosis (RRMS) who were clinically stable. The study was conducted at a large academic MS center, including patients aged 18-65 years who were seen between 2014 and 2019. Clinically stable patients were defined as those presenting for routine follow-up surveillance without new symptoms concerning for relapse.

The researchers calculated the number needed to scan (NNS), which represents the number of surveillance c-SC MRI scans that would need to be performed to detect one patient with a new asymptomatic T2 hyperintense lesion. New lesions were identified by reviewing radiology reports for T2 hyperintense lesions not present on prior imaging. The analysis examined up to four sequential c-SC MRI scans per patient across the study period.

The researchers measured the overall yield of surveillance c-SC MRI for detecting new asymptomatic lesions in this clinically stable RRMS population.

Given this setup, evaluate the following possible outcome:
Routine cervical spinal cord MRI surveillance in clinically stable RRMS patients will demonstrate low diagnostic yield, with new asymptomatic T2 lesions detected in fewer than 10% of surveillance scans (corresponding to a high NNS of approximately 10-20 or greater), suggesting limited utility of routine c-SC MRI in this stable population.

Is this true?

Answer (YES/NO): NO